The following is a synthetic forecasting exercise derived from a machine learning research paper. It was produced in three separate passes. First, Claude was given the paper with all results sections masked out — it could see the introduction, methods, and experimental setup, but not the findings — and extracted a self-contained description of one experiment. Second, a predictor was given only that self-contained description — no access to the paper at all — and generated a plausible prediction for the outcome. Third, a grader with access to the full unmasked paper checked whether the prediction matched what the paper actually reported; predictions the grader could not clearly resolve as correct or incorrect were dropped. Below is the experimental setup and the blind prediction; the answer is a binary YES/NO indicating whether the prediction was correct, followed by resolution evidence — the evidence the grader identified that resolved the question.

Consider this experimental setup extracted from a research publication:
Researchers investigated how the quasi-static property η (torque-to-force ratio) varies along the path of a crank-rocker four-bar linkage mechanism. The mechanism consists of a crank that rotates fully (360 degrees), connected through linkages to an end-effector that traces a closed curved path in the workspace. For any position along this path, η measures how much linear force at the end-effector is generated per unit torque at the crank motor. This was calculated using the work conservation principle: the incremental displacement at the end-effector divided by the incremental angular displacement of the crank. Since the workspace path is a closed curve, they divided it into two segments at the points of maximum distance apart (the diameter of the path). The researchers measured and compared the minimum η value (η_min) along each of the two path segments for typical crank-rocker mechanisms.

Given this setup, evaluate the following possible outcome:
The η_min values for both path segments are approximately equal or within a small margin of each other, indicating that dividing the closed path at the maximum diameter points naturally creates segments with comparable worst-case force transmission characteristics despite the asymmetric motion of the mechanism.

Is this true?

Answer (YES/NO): NO